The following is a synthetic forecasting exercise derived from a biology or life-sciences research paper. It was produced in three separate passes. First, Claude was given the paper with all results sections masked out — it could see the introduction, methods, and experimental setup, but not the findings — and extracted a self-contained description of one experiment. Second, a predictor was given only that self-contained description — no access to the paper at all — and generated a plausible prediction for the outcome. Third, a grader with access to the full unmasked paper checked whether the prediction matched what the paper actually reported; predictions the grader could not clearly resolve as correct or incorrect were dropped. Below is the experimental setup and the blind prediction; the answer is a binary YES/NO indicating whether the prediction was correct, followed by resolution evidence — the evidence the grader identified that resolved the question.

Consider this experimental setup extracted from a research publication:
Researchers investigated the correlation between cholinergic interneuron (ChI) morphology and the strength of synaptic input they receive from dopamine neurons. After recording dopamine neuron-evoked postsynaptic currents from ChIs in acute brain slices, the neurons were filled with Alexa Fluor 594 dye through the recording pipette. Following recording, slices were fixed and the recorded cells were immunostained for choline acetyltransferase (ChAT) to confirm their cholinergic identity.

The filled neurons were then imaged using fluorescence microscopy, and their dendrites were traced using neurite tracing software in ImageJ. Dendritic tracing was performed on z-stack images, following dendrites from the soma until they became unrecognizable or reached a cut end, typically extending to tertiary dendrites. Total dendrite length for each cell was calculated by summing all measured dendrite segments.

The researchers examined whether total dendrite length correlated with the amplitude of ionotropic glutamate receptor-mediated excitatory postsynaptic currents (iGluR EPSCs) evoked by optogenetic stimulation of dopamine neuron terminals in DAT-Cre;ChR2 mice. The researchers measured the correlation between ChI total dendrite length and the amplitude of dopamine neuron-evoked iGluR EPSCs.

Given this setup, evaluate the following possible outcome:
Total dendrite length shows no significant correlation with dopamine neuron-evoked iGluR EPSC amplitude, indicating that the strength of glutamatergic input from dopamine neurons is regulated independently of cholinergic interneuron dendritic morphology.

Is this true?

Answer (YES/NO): YES